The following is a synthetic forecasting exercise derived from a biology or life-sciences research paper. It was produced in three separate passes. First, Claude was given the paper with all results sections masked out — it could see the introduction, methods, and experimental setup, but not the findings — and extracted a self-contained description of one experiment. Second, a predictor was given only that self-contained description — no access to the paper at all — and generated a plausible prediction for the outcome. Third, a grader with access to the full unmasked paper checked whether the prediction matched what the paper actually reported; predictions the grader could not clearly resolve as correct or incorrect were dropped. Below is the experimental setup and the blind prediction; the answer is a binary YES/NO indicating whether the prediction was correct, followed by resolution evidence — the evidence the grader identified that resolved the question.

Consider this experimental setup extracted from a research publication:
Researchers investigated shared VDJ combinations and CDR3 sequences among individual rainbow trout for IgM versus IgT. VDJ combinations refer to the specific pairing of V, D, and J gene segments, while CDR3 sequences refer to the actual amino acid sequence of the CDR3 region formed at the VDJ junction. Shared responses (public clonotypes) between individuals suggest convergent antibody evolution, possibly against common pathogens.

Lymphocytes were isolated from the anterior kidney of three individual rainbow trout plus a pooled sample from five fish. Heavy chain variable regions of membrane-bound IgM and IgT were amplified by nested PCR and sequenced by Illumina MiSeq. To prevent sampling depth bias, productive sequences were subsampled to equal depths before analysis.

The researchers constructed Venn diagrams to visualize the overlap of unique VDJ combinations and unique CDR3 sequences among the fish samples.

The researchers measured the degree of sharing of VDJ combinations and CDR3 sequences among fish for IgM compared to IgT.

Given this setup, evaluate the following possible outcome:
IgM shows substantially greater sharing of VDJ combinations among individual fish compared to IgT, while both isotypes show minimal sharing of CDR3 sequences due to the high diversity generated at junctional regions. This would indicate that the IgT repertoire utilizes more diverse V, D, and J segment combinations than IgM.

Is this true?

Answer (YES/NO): NO